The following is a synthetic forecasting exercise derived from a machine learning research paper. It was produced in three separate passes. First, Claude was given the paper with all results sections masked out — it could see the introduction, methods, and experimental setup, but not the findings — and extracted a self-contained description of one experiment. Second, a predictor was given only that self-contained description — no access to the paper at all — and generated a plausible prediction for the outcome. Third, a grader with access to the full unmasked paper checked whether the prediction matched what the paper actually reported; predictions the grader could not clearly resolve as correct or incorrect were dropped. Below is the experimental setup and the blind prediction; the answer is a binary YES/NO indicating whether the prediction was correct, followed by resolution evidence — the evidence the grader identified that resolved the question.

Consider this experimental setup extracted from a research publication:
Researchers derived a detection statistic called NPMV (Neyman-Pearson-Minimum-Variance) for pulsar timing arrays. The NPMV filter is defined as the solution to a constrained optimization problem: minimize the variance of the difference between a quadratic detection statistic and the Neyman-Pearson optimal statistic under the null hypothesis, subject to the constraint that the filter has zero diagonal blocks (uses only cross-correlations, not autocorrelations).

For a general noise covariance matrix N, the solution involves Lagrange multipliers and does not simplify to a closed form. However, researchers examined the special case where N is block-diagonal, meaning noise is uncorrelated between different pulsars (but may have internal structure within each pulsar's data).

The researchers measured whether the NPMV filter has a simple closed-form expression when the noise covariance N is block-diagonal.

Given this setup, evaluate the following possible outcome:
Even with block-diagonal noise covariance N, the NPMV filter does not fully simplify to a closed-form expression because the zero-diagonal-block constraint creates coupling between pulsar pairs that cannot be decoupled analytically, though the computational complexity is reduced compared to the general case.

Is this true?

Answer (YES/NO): NO